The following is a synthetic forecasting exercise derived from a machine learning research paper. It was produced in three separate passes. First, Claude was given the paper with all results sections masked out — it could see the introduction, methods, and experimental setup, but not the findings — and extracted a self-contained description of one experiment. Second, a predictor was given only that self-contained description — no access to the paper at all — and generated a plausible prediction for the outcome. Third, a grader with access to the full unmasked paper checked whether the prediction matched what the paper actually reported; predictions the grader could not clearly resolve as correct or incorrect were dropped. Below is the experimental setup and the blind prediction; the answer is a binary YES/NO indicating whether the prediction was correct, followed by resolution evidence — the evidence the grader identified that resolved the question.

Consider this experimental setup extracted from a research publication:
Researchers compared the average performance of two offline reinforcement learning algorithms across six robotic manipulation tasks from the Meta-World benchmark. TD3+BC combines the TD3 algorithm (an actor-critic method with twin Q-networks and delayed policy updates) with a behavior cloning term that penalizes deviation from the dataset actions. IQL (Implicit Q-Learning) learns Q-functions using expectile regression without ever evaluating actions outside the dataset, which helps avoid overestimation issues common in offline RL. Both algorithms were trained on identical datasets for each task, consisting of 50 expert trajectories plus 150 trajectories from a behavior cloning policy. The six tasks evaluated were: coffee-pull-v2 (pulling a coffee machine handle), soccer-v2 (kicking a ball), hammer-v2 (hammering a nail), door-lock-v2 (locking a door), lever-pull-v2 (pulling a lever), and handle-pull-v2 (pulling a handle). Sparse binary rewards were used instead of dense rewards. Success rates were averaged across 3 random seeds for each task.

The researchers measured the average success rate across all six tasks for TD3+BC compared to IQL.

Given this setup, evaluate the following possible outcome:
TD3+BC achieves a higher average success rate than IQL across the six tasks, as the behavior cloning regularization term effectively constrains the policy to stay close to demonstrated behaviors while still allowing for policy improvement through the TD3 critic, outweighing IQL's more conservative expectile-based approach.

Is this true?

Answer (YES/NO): YES